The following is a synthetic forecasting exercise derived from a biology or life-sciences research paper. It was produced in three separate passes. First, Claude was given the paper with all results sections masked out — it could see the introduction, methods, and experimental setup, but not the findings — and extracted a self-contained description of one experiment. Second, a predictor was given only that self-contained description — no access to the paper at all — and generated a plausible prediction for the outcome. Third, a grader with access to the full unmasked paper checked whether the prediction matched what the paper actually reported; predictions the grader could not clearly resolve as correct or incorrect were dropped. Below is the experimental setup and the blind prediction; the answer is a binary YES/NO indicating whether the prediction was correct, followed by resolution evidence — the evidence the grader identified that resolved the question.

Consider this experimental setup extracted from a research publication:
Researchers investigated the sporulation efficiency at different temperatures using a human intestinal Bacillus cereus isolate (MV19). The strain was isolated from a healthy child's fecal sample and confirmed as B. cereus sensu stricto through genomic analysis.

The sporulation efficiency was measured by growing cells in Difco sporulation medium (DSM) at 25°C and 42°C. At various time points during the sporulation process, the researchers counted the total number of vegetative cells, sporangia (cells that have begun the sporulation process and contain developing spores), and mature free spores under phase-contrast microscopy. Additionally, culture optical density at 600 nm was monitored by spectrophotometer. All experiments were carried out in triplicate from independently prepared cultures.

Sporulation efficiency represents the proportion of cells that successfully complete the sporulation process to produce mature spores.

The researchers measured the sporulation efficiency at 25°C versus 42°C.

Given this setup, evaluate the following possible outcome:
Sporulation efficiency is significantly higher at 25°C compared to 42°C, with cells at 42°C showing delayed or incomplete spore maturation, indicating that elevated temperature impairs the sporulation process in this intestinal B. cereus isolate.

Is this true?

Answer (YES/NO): NO